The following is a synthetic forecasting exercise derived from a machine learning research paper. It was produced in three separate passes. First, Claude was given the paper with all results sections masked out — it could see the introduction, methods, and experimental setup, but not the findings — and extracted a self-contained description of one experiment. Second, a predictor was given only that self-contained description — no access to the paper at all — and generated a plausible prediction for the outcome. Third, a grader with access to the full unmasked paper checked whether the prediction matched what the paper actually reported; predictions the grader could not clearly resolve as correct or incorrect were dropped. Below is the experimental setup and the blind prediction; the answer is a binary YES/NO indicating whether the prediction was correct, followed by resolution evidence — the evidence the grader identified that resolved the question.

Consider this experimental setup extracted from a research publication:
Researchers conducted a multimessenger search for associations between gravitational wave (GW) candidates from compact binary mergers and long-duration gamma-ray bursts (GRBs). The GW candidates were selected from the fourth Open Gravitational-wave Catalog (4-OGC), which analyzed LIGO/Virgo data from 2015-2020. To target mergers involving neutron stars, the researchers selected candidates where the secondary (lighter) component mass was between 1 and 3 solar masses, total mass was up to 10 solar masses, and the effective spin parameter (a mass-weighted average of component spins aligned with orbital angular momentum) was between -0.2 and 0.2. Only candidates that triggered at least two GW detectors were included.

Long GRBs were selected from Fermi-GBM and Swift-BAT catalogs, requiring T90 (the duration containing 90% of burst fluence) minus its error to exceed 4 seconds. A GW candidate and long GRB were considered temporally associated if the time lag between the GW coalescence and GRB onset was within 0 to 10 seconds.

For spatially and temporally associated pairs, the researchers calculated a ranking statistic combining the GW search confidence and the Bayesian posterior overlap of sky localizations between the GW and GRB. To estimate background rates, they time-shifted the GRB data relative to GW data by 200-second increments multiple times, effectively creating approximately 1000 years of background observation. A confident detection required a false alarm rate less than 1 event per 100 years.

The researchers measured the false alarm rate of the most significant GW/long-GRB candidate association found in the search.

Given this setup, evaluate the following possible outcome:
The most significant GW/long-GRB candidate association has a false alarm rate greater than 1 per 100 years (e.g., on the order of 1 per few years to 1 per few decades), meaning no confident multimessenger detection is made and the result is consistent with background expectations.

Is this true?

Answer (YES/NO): YES